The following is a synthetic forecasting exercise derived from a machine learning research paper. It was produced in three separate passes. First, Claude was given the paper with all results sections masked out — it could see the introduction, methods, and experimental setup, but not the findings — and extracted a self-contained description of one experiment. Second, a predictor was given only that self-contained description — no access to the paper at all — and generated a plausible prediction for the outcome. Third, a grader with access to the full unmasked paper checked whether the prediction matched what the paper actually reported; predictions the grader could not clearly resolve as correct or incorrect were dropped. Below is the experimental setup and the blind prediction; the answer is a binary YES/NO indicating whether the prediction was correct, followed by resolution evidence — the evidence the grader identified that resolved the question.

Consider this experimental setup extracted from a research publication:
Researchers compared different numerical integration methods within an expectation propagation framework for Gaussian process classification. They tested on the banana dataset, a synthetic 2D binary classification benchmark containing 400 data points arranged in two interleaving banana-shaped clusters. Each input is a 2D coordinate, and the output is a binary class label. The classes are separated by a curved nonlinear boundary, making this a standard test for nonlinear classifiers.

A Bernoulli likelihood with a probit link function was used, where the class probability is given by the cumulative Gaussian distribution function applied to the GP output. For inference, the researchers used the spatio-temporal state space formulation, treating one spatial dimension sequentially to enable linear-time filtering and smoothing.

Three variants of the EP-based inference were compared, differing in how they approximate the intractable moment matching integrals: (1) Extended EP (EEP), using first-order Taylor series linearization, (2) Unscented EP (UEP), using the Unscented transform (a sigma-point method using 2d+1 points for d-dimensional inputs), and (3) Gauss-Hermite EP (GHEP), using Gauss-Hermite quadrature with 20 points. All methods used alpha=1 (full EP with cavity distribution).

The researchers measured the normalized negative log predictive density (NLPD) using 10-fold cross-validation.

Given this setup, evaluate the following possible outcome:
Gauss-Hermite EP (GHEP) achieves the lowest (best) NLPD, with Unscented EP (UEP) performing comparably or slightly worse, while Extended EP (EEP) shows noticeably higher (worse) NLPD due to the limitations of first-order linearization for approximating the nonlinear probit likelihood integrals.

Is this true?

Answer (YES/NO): NO